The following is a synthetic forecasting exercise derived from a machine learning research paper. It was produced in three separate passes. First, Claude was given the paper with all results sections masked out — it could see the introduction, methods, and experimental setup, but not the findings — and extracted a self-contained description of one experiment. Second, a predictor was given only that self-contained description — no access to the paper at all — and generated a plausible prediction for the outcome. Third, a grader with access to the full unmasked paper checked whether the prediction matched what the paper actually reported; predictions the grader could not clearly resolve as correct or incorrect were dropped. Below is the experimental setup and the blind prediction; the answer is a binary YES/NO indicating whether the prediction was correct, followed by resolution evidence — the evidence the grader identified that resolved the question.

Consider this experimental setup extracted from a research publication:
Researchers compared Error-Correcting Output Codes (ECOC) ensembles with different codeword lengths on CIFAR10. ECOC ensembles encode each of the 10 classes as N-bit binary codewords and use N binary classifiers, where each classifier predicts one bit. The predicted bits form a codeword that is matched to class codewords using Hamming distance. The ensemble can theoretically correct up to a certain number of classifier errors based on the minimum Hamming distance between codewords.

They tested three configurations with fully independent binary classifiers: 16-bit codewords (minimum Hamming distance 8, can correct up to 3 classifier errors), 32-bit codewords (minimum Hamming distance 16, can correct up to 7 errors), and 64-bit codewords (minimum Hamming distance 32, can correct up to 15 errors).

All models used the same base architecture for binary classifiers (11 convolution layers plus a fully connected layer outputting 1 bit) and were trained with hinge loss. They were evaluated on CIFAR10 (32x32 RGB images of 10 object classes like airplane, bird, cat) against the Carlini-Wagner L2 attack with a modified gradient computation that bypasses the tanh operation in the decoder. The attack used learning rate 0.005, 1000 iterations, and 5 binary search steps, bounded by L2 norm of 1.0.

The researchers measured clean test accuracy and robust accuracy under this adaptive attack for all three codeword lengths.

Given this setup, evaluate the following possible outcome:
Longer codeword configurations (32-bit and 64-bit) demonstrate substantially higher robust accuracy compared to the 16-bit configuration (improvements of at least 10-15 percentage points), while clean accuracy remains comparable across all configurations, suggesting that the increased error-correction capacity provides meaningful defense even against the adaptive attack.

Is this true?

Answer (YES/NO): NO